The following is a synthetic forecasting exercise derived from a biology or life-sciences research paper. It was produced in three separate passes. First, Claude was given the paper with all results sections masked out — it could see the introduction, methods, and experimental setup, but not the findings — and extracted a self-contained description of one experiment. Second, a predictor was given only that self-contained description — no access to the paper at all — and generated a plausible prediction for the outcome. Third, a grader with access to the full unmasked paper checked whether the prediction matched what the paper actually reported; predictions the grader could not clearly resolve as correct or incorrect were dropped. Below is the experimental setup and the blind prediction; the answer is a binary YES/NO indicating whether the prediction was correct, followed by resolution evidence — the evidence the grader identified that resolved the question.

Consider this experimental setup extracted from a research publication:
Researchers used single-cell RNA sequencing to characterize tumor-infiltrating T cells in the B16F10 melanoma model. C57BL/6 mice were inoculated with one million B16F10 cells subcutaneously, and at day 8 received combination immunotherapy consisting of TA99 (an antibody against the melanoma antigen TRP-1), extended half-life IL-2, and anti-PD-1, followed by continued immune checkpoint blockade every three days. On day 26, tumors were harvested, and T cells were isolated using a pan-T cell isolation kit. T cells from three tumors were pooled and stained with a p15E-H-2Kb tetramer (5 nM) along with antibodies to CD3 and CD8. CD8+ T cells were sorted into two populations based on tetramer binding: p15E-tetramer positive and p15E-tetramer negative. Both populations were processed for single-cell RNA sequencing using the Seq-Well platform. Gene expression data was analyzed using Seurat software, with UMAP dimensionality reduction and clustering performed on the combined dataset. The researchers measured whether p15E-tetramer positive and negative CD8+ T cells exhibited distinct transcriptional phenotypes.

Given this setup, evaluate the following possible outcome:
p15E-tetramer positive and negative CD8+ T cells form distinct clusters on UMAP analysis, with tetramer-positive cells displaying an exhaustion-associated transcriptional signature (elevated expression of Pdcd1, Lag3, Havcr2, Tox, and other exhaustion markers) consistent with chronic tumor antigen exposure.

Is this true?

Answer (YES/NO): NO